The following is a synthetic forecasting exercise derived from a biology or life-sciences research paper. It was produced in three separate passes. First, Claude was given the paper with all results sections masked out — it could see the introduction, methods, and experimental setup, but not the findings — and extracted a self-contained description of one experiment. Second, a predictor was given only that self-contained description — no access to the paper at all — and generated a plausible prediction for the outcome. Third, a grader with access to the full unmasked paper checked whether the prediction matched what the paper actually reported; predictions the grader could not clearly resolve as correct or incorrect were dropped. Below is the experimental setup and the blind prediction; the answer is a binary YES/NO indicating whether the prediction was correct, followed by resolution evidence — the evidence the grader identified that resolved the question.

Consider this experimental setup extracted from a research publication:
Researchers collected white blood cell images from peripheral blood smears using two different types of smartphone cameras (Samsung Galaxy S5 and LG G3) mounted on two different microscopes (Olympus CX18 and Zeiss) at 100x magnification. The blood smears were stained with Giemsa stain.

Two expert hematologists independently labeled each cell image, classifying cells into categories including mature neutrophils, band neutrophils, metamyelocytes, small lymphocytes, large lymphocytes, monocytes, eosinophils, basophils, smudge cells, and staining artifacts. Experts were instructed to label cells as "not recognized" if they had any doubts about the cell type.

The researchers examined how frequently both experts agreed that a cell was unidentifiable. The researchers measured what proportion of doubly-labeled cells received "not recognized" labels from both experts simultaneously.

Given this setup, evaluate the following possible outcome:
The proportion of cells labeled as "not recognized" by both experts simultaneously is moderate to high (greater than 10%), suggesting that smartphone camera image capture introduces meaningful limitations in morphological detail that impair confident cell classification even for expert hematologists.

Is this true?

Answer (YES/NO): NO